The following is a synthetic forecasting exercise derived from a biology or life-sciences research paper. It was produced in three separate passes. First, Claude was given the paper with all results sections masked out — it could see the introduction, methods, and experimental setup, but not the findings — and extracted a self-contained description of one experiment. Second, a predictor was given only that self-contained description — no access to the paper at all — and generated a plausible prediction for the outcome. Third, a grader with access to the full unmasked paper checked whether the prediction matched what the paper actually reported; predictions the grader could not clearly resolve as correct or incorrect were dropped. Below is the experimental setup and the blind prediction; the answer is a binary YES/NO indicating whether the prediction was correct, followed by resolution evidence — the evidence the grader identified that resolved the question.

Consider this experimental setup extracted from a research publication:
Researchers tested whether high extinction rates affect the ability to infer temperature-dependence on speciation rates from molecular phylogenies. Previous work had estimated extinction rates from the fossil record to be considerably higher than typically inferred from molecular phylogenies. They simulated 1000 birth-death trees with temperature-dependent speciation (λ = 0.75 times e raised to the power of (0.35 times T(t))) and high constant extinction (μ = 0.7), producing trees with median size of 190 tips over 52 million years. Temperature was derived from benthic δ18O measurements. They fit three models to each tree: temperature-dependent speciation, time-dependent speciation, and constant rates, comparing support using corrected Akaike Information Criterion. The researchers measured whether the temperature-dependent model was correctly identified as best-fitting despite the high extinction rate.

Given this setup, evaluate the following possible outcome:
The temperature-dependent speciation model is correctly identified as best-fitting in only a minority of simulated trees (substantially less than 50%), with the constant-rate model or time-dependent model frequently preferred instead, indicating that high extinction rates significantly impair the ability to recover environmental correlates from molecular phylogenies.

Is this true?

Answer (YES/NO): NO